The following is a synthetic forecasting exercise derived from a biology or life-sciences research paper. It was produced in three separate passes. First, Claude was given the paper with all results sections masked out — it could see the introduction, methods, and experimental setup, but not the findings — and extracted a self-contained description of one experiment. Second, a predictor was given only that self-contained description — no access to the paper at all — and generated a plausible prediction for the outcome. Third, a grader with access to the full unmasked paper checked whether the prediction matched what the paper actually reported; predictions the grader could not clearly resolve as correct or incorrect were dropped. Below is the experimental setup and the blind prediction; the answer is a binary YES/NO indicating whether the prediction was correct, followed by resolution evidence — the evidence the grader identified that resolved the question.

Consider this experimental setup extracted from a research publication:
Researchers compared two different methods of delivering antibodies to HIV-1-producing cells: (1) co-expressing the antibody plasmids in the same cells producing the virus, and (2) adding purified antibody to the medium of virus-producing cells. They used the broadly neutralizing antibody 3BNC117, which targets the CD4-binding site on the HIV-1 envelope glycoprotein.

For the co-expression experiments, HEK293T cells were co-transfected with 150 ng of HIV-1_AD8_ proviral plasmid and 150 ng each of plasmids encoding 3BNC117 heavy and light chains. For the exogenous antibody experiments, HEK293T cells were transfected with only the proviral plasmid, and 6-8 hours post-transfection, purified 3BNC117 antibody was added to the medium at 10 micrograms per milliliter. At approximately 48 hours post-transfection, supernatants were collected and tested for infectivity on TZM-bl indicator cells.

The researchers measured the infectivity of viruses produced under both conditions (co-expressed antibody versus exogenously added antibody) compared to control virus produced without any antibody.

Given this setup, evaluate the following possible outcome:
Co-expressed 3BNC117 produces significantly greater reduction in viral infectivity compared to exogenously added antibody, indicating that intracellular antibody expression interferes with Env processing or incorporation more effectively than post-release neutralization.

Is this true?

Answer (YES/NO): NO